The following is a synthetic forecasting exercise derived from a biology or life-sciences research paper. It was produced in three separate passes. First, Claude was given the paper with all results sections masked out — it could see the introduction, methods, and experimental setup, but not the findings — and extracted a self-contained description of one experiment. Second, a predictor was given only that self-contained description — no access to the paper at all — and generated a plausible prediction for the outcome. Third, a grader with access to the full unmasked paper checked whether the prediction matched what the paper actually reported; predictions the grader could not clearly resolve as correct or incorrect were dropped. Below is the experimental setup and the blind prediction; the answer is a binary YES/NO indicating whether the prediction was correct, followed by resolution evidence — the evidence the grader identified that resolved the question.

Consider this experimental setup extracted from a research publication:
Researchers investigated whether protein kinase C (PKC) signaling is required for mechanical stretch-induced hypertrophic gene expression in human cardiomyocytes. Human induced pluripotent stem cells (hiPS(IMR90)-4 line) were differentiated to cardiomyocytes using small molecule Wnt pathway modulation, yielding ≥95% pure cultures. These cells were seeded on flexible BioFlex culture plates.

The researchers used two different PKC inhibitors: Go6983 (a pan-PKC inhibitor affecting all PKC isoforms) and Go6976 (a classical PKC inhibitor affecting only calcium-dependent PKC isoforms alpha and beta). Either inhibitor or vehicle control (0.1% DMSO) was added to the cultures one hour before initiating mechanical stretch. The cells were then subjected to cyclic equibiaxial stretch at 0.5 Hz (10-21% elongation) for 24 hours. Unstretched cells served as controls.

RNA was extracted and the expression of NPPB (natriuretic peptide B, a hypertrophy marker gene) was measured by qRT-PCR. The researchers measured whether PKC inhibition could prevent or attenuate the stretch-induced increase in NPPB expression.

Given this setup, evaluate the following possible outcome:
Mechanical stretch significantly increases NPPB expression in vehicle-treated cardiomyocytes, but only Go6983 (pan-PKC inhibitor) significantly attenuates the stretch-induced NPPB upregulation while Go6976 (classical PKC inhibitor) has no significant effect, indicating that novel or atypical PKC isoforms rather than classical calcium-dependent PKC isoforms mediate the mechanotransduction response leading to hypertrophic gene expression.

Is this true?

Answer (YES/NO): NO